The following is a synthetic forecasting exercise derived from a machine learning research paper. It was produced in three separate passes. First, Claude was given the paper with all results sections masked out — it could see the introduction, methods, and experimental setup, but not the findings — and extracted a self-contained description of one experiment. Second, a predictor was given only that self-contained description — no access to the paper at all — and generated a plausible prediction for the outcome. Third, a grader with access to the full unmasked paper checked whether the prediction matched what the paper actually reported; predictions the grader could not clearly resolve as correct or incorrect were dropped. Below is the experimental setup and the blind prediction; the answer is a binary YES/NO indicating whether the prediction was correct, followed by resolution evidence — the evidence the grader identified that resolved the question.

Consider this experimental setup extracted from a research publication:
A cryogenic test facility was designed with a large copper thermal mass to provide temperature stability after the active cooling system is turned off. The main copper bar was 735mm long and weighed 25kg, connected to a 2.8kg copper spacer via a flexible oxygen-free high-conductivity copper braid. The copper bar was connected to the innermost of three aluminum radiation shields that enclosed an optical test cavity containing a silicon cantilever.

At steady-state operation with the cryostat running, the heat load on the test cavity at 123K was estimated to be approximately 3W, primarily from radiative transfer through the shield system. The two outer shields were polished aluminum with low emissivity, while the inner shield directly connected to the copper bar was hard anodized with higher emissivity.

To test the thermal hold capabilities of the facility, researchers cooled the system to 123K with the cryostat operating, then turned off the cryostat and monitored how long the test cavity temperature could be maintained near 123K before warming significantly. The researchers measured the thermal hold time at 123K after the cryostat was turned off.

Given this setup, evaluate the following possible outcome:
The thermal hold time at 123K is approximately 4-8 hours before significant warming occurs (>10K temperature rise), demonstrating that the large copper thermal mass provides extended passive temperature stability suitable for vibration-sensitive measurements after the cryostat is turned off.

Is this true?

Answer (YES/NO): NO